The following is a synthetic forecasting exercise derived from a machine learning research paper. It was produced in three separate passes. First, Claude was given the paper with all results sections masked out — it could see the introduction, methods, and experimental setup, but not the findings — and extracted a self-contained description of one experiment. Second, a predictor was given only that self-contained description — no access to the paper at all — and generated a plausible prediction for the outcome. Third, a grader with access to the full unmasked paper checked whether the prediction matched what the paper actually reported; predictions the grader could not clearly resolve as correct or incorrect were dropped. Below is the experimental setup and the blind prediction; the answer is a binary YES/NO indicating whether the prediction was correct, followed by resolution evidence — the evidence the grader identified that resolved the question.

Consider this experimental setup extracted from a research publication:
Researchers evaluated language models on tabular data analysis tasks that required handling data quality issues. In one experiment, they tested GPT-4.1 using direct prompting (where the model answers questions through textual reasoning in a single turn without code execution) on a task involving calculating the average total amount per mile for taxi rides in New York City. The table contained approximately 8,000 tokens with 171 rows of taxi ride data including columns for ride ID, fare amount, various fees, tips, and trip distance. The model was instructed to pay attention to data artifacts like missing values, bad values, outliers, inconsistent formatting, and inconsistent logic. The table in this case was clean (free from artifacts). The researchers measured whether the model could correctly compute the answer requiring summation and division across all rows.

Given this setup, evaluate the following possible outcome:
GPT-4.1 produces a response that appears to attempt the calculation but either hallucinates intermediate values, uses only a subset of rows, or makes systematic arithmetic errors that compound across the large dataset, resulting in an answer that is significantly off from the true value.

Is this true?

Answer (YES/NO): YES